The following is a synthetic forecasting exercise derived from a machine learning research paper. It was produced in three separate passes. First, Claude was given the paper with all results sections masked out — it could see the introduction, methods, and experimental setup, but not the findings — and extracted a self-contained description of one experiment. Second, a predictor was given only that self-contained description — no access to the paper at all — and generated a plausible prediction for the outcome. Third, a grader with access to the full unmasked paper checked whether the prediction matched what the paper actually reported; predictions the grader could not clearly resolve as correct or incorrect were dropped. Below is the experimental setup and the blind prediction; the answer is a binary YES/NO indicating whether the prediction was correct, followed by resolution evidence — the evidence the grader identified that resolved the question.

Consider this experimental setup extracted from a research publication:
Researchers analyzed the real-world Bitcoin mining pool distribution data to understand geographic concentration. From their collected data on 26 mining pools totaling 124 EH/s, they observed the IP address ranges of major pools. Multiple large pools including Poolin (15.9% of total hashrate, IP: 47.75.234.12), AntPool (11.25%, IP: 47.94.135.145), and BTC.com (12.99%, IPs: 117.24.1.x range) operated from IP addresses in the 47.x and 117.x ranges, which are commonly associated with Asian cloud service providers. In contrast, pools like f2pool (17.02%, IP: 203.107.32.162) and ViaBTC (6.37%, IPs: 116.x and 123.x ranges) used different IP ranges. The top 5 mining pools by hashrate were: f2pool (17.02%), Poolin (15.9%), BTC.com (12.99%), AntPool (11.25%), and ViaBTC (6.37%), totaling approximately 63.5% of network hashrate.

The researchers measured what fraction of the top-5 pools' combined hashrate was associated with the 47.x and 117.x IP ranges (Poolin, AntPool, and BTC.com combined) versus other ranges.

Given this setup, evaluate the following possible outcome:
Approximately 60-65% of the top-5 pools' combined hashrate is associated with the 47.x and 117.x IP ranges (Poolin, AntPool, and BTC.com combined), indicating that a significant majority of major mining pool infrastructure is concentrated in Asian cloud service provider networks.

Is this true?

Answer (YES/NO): YES